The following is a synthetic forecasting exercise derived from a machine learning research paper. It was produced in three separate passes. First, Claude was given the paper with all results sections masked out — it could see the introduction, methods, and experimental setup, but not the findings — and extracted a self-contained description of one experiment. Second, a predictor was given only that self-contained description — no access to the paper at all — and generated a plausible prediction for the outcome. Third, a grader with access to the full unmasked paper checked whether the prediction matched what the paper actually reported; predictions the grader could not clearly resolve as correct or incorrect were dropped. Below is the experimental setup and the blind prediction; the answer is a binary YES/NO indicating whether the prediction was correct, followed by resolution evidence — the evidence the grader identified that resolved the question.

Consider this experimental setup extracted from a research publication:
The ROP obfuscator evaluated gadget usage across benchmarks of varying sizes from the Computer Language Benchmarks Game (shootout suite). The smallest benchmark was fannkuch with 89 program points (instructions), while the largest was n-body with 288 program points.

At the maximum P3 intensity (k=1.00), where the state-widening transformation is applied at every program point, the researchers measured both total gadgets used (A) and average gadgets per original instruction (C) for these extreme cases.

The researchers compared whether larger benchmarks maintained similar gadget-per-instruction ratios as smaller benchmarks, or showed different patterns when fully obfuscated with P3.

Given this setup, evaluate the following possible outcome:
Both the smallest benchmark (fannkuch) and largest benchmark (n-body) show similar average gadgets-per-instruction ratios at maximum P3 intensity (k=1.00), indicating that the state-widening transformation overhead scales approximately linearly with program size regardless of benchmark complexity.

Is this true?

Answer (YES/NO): YES